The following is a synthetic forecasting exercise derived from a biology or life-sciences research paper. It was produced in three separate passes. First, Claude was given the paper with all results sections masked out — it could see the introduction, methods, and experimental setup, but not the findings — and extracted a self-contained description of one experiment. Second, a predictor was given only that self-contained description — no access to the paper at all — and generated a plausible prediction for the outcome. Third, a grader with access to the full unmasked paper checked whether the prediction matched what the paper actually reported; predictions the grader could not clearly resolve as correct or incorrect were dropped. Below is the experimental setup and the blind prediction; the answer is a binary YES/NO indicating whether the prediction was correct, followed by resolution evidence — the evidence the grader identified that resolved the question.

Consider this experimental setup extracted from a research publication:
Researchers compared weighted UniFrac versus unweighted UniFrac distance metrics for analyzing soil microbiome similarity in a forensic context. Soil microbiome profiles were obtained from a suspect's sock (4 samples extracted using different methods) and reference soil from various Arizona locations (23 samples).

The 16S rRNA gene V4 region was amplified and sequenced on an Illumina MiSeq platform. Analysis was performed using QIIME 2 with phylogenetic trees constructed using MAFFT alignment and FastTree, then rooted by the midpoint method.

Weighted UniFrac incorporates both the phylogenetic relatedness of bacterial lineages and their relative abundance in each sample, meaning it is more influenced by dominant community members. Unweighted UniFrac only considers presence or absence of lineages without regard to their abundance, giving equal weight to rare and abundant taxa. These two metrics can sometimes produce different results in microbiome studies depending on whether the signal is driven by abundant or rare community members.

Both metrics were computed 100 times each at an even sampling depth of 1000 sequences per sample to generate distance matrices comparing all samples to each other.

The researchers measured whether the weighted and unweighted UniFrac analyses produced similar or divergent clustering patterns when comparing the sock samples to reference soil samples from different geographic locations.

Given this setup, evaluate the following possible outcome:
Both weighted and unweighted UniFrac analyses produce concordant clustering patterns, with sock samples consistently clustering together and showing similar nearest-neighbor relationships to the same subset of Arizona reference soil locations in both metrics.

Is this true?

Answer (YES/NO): YES